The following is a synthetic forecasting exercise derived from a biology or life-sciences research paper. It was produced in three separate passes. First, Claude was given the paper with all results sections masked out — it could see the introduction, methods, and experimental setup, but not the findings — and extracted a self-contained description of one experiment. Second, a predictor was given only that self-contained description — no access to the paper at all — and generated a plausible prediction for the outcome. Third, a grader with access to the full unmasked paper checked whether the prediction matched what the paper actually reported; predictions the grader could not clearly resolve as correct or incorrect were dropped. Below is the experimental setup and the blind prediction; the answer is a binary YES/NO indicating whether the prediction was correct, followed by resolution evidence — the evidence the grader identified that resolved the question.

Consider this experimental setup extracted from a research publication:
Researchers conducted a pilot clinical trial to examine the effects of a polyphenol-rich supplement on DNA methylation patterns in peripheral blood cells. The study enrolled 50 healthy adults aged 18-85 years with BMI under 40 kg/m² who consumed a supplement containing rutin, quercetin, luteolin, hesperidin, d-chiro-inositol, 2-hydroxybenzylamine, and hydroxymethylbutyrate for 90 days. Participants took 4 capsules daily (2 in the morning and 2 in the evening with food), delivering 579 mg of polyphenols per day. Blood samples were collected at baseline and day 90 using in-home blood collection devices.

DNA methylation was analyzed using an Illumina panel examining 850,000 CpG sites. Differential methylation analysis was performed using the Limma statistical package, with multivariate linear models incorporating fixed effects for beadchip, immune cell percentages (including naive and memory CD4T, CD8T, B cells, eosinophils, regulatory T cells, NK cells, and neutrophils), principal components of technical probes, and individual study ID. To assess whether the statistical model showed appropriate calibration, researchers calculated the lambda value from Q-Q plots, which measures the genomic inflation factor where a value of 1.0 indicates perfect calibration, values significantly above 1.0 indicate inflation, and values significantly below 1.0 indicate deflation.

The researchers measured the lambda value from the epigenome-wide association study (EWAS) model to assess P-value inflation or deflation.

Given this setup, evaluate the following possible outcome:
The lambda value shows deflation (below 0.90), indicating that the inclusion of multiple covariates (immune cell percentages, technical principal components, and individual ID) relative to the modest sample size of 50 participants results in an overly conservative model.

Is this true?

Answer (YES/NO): NO